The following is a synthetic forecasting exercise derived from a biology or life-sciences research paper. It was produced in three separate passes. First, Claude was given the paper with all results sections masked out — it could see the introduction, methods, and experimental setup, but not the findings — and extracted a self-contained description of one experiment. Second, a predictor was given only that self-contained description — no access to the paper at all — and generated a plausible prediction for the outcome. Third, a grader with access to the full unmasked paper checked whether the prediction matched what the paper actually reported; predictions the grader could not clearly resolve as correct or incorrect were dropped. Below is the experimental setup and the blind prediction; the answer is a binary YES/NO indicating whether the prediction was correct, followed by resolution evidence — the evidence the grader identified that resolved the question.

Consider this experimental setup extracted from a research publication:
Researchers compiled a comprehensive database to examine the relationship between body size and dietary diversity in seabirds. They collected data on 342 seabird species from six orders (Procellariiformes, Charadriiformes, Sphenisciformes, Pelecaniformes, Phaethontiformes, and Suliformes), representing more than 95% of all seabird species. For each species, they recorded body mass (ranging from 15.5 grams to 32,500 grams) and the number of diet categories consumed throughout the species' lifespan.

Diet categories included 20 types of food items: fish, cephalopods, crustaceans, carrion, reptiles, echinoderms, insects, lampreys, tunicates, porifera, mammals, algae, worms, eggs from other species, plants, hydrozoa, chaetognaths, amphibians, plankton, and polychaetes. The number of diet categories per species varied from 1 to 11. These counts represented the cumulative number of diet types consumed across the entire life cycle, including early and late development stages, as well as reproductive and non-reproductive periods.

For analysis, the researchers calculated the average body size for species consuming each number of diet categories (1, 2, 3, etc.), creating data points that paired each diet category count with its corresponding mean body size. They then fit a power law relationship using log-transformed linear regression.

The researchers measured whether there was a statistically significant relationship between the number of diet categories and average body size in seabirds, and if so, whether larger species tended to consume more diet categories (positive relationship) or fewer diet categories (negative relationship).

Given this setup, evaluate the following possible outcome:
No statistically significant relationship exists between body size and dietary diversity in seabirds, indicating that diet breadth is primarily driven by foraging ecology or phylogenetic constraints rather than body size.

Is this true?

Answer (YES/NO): NO